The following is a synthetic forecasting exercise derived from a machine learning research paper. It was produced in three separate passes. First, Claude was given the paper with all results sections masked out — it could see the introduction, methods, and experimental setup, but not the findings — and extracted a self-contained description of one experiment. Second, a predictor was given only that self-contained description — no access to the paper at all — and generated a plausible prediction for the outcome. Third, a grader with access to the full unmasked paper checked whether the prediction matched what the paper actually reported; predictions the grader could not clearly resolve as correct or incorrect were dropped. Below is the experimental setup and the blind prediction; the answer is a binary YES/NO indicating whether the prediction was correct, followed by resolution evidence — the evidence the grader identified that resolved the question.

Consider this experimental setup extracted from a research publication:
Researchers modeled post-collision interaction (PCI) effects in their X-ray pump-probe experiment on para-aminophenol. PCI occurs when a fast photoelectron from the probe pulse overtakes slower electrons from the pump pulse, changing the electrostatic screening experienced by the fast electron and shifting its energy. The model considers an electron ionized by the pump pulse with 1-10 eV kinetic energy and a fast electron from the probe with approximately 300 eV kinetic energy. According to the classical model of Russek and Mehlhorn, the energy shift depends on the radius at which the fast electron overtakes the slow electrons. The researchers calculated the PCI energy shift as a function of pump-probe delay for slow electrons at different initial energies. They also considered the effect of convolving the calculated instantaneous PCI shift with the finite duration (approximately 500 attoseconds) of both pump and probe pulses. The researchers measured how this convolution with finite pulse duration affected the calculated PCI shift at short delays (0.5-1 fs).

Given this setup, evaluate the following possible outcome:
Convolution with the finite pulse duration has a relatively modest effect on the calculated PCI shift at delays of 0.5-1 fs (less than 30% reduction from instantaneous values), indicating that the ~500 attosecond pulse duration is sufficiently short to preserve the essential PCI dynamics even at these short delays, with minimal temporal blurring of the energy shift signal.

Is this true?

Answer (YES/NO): NO